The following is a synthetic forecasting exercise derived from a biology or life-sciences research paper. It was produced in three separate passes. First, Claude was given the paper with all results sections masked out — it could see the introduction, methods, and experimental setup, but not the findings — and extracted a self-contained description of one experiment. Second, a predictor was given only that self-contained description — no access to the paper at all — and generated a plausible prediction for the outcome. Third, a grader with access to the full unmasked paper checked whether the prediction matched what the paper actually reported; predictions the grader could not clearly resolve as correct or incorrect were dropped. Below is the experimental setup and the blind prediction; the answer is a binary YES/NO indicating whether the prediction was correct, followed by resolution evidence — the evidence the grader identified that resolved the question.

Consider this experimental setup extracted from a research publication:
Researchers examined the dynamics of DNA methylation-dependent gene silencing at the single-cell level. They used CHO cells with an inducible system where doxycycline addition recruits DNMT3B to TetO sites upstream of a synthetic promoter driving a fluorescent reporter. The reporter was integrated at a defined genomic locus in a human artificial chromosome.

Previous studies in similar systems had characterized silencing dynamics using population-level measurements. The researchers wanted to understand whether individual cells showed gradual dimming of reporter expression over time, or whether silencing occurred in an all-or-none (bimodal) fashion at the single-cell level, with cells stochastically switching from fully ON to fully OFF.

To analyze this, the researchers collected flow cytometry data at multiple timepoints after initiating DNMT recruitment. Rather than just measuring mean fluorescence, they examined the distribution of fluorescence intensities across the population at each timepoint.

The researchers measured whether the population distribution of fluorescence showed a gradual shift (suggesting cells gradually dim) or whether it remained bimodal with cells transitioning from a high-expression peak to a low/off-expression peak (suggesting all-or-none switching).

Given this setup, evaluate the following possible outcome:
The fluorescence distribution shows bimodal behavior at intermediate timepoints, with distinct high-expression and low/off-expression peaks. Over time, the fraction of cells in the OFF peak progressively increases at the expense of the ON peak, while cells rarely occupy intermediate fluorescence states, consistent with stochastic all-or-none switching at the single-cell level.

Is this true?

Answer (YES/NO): YES